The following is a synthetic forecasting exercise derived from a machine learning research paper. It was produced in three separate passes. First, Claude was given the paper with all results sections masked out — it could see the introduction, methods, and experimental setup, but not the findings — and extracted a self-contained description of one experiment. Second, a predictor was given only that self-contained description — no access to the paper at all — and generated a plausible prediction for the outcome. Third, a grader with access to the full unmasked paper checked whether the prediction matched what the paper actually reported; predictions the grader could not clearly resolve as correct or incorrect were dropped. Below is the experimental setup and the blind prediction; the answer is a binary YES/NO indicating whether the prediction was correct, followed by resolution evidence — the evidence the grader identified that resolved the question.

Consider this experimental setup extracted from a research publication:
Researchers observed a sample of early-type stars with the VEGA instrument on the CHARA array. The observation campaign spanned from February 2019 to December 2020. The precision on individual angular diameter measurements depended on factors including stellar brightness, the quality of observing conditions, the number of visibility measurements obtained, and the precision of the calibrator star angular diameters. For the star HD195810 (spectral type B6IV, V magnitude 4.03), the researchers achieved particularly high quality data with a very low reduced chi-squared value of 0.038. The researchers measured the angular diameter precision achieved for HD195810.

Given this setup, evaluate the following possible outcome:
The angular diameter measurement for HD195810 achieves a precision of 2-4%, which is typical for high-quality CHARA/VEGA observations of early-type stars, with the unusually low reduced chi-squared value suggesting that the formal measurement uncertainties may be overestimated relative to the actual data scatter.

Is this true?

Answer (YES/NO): NO